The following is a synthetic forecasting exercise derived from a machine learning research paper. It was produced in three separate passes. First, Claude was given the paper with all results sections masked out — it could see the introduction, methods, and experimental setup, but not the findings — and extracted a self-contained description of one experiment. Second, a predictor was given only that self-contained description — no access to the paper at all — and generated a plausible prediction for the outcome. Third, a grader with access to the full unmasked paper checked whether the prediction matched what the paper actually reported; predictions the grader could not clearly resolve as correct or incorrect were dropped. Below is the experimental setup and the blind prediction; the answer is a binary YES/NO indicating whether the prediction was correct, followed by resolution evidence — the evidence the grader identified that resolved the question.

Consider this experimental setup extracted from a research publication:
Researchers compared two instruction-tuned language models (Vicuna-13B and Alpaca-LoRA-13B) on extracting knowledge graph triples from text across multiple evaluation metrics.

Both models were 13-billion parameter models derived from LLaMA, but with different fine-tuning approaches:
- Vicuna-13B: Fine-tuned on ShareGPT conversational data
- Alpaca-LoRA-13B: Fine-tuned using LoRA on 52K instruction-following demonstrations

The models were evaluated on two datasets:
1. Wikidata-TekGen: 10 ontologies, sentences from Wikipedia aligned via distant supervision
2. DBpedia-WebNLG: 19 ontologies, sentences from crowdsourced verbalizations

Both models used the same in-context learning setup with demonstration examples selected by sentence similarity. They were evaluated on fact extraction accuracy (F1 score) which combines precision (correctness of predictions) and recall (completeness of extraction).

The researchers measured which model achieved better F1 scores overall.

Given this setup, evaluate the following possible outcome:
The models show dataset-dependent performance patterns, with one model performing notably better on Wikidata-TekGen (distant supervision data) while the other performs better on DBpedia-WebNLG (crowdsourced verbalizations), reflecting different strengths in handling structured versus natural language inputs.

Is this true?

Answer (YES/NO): NO